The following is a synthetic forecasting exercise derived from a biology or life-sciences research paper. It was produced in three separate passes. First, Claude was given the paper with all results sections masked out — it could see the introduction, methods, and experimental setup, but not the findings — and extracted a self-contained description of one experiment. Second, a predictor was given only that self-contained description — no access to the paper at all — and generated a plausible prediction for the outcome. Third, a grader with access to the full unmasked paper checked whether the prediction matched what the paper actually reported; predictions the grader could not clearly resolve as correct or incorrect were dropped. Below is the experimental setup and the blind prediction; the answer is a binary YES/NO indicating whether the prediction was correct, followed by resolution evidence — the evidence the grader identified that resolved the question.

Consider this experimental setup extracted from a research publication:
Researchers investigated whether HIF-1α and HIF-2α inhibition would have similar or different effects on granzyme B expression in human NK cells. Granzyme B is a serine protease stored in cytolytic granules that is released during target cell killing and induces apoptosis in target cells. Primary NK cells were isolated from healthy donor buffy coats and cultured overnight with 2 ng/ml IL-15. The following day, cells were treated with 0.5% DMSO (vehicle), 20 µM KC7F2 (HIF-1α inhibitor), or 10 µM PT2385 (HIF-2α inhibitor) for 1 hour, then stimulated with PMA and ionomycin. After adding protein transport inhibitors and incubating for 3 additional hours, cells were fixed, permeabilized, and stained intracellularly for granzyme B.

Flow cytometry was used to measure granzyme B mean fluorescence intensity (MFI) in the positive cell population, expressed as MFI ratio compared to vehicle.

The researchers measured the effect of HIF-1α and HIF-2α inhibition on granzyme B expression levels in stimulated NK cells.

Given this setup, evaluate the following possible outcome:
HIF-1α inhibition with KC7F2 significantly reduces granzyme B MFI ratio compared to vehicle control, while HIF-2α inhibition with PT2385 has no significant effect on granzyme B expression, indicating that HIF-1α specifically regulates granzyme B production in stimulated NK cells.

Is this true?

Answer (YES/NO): NO